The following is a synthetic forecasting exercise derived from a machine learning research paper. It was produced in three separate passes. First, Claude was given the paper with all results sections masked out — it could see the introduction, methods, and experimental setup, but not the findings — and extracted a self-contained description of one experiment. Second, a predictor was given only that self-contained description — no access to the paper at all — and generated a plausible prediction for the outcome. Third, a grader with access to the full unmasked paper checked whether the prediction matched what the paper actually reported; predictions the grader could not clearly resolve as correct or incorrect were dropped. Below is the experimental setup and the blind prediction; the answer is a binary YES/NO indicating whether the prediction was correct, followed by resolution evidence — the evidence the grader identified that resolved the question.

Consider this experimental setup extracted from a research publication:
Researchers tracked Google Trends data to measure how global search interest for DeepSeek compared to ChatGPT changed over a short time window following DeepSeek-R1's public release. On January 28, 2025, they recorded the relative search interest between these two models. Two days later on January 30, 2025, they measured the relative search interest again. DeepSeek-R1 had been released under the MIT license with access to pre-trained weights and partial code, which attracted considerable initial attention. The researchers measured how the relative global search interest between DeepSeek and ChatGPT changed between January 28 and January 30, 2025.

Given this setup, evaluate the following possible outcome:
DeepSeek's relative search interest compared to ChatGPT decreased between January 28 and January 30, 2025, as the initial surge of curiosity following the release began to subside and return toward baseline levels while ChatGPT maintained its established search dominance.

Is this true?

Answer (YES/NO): YES